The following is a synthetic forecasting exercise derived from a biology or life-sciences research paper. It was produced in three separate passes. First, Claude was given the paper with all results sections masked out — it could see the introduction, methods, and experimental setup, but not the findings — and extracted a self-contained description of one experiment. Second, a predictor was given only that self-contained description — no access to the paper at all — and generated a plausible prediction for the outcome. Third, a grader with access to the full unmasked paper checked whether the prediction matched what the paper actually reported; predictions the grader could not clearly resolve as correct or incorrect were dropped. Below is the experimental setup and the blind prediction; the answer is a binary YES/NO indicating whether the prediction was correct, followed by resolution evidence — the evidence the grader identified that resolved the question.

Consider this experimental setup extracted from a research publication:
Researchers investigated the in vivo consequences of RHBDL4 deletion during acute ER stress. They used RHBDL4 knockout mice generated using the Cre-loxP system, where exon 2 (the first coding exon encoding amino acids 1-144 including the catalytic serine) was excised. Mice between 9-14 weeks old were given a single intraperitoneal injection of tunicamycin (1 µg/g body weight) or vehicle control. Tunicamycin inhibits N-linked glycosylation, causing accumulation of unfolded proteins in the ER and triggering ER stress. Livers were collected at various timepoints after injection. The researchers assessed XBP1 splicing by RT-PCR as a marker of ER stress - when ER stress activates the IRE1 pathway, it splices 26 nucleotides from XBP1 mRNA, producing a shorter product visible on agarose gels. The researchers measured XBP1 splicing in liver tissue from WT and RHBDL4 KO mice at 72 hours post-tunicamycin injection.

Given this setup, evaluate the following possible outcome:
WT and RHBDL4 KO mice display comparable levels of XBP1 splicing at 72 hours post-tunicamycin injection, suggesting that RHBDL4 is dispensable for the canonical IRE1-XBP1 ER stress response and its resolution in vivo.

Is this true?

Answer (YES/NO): NO